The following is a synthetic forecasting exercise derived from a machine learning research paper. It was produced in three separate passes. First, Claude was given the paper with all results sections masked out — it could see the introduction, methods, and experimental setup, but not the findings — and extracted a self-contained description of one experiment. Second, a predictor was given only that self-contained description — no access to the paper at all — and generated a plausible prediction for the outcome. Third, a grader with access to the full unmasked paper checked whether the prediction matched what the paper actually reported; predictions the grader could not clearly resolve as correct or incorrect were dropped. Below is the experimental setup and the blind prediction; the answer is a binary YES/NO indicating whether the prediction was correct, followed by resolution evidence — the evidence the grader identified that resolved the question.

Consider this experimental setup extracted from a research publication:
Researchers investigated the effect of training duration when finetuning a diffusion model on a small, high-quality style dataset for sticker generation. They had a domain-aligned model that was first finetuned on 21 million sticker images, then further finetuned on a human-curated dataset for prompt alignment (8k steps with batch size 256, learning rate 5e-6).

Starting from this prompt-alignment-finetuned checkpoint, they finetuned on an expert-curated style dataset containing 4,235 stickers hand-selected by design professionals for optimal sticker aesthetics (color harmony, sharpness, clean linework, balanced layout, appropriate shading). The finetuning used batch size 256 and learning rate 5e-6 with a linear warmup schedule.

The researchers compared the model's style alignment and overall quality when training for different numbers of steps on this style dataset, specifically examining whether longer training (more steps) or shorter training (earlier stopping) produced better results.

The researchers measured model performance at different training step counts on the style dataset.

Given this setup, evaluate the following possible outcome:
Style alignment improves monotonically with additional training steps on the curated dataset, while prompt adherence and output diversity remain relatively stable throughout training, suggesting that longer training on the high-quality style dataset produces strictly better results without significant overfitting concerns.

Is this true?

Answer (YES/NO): NO